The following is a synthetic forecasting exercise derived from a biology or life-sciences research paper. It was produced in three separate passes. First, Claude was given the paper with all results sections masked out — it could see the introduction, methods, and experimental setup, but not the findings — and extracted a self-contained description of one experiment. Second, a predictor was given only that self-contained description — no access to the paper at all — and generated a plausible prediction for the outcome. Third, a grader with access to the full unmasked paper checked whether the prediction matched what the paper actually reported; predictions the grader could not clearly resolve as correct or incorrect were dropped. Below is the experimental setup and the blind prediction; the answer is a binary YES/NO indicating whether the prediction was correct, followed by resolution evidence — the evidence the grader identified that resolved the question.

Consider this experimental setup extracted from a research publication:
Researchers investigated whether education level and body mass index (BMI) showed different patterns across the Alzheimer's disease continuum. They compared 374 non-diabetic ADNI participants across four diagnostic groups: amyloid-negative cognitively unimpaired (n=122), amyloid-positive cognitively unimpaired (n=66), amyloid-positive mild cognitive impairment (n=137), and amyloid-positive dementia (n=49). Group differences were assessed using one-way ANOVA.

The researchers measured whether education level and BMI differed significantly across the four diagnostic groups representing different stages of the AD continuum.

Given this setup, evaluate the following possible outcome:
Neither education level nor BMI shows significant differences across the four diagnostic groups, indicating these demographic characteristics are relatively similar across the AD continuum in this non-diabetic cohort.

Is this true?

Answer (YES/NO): NO